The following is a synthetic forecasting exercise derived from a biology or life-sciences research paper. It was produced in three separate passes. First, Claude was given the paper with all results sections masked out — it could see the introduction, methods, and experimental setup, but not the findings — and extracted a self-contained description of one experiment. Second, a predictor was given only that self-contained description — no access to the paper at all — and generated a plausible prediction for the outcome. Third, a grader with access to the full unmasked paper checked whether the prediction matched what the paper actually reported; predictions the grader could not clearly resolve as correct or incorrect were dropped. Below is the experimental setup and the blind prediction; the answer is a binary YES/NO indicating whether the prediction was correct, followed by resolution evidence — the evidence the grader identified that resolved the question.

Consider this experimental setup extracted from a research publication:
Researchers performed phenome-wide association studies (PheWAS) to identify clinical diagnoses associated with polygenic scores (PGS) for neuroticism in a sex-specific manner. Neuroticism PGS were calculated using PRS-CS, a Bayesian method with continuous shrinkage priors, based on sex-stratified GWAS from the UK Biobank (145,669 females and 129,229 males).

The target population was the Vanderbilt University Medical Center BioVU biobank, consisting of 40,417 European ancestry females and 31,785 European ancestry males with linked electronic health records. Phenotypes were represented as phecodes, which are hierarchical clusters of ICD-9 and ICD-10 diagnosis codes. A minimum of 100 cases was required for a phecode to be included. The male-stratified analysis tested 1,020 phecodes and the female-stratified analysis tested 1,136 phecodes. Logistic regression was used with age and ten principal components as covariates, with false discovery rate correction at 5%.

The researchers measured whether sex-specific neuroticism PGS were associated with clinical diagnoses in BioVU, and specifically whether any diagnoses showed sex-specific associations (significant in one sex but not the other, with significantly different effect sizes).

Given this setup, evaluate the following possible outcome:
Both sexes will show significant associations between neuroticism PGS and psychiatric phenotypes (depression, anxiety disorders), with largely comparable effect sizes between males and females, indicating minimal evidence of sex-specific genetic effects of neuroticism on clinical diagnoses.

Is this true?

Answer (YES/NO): YES